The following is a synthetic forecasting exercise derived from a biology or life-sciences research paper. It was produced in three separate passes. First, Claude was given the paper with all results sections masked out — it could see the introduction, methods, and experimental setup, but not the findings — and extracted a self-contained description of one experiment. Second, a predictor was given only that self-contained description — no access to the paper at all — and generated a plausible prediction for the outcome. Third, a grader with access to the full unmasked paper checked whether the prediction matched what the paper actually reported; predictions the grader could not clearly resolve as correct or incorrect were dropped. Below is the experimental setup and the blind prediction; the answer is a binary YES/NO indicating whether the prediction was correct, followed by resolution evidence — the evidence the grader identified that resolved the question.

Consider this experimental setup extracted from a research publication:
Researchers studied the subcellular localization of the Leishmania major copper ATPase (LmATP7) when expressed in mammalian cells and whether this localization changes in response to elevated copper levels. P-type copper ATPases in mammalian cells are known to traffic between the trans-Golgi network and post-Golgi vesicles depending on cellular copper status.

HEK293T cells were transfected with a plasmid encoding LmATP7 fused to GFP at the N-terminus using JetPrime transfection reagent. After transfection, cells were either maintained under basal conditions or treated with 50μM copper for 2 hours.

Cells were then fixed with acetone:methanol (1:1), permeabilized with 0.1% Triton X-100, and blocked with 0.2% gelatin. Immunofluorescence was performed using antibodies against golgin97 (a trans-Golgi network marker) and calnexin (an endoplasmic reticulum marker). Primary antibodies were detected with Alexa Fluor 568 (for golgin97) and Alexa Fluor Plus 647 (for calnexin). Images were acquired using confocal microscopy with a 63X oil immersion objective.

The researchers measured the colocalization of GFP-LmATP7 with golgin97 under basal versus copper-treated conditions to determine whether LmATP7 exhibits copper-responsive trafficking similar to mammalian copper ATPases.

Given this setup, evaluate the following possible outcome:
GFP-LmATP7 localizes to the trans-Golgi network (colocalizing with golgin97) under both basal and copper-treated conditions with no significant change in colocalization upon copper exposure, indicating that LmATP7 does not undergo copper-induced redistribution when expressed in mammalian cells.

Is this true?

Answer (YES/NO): NO